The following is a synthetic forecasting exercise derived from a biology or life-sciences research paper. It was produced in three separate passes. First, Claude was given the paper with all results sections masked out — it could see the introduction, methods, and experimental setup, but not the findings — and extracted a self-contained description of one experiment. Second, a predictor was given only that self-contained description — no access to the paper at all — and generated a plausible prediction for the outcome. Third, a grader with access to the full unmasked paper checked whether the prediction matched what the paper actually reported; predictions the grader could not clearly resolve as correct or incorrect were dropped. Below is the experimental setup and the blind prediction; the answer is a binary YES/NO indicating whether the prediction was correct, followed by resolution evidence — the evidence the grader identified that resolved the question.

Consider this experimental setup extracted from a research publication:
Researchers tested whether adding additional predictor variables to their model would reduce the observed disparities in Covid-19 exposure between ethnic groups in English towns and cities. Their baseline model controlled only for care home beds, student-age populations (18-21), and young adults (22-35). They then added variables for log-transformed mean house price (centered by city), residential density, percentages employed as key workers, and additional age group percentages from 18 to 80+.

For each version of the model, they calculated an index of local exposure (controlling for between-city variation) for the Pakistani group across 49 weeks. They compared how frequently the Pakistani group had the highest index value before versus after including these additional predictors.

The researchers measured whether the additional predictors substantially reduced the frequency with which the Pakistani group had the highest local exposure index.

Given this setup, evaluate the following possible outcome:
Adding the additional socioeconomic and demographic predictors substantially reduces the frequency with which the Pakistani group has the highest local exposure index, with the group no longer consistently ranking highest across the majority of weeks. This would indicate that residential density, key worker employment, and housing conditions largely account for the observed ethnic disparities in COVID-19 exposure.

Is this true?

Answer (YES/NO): NO